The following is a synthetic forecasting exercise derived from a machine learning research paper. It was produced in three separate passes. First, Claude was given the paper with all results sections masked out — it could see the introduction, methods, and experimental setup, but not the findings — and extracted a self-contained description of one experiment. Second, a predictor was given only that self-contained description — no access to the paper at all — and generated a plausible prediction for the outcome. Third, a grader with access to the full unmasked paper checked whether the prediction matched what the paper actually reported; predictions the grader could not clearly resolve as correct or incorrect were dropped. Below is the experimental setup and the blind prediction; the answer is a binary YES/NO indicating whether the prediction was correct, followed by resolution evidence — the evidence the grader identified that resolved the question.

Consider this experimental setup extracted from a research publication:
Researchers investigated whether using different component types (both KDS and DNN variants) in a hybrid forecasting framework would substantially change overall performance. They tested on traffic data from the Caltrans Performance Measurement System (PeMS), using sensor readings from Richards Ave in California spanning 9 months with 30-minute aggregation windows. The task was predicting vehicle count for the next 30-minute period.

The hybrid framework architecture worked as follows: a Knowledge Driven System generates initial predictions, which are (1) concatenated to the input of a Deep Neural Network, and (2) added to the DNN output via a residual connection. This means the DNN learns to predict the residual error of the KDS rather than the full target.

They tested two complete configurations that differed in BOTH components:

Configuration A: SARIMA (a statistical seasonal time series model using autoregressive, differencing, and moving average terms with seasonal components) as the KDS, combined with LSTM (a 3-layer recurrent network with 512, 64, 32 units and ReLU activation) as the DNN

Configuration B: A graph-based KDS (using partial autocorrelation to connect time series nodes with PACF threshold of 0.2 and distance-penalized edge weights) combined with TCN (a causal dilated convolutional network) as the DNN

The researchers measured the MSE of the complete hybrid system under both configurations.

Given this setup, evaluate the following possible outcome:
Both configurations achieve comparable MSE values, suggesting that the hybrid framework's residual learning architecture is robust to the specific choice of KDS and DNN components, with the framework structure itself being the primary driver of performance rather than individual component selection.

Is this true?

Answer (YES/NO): YES